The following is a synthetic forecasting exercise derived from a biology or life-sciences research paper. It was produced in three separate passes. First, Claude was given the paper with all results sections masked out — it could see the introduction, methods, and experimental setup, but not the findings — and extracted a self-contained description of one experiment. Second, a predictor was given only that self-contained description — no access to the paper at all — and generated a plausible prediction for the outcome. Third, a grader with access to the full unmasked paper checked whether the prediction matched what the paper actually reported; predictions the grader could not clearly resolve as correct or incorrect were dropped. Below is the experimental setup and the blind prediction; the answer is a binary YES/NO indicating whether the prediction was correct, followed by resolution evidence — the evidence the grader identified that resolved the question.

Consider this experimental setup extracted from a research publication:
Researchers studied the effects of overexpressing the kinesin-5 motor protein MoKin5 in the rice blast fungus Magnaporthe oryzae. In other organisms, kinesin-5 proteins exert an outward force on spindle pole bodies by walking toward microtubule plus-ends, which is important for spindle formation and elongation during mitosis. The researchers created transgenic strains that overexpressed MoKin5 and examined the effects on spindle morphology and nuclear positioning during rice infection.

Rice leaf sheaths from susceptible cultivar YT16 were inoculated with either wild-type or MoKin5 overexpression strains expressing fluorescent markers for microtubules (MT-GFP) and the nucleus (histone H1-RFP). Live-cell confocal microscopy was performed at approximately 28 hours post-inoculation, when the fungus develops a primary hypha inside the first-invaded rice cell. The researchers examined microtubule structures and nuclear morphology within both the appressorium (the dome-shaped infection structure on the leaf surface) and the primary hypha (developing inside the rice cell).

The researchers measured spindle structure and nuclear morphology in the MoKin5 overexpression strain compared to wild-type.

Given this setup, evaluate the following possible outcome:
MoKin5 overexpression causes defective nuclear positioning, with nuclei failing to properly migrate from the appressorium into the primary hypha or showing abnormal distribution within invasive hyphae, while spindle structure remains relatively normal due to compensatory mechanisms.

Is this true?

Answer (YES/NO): NO